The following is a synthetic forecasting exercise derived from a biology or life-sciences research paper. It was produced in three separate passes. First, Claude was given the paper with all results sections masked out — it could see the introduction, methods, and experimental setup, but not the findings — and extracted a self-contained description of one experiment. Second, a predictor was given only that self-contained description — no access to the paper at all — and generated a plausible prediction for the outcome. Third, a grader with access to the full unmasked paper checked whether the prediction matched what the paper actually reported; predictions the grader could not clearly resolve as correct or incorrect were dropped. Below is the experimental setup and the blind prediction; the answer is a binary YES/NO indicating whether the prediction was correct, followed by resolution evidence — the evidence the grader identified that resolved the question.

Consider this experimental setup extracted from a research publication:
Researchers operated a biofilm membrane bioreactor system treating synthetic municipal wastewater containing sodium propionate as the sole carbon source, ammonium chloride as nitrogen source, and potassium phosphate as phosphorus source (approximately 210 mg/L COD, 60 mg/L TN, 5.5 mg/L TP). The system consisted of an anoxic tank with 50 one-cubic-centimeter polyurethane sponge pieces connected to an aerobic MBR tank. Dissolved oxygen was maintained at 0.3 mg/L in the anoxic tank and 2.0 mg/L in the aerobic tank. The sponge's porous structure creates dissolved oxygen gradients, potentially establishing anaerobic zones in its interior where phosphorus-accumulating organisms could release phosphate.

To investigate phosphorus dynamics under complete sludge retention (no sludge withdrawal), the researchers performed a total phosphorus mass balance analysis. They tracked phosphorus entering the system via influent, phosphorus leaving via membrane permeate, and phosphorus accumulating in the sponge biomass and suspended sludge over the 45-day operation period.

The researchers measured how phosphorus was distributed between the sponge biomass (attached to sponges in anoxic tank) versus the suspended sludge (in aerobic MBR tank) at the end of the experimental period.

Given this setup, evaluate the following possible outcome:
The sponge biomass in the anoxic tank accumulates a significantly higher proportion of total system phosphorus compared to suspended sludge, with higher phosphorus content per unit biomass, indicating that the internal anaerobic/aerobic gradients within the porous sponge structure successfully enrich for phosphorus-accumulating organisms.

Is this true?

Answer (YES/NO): NO